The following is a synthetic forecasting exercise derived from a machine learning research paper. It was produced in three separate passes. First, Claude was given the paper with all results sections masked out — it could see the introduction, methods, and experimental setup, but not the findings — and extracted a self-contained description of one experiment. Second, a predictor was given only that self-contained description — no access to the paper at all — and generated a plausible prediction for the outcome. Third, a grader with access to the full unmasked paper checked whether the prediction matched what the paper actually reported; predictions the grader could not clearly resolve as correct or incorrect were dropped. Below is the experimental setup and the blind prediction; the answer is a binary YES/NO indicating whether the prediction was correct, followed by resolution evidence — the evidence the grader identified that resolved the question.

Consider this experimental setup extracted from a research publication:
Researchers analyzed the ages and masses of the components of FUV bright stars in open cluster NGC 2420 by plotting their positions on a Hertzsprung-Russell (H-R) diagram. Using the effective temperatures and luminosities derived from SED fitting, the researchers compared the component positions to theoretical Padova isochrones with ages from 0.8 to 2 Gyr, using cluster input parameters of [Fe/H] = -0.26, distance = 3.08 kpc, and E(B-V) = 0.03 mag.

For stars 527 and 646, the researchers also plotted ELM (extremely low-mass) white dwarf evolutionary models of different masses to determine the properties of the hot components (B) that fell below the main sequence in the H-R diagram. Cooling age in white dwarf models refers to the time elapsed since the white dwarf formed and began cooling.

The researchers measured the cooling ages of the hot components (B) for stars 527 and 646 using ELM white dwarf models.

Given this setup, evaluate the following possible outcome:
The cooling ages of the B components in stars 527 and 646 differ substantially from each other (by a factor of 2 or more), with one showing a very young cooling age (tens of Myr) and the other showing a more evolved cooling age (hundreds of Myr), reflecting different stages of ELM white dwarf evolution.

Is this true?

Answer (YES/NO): NO